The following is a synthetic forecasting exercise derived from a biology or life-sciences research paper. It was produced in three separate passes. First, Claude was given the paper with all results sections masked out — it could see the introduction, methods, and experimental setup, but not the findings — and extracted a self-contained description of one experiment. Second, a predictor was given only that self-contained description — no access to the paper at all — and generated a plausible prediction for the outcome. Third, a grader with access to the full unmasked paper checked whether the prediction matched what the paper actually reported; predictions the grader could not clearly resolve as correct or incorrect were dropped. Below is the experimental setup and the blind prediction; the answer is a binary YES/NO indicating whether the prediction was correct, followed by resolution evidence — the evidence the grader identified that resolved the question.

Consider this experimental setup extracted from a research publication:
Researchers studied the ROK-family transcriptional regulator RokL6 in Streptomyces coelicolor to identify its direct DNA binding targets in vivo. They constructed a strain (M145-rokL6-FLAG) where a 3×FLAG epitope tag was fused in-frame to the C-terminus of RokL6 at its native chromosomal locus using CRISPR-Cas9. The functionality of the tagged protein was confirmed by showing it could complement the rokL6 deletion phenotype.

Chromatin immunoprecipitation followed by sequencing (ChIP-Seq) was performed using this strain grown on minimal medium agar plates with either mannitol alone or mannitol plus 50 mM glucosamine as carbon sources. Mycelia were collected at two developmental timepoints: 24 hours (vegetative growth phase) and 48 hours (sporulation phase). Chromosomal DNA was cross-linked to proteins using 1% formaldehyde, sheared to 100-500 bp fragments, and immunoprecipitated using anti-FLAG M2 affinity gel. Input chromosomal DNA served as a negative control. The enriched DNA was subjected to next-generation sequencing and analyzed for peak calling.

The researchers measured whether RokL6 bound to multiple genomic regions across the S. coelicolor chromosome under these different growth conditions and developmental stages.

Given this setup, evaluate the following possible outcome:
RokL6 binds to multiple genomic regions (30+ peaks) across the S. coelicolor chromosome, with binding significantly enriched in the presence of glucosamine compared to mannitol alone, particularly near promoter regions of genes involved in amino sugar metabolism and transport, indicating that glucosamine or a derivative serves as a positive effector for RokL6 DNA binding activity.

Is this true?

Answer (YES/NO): NO